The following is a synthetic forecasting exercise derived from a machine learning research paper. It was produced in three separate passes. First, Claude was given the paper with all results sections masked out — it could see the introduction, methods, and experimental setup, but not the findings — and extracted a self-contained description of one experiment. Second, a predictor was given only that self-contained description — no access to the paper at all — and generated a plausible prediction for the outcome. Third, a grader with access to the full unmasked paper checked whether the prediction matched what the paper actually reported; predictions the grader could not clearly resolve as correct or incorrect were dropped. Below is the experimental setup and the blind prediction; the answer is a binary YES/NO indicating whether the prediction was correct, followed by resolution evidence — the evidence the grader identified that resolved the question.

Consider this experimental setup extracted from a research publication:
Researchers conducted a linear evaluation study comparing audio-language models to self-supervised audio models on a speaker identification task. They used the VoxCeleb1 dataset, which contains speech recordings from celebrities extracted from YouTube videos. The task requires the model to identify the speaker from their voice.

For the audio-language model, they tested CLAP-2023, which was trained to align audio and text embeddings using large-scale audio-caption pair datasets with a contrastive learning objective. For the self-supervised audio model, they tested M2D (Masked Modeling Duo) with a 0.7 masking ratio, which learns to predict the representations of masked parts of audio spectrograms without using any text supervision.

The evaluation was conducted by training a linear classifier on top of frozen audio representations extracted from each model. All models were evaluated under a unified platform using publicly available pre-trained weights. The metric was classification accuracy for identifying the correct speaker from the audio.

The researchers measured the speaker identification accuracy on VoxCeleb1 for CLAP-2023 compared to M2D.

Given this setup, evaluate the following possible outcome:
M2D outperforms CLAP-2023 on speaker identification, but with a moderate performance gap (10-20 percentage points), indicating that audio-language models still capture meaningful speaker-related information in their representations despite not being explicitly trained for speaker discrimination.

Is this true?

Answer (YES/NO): NO